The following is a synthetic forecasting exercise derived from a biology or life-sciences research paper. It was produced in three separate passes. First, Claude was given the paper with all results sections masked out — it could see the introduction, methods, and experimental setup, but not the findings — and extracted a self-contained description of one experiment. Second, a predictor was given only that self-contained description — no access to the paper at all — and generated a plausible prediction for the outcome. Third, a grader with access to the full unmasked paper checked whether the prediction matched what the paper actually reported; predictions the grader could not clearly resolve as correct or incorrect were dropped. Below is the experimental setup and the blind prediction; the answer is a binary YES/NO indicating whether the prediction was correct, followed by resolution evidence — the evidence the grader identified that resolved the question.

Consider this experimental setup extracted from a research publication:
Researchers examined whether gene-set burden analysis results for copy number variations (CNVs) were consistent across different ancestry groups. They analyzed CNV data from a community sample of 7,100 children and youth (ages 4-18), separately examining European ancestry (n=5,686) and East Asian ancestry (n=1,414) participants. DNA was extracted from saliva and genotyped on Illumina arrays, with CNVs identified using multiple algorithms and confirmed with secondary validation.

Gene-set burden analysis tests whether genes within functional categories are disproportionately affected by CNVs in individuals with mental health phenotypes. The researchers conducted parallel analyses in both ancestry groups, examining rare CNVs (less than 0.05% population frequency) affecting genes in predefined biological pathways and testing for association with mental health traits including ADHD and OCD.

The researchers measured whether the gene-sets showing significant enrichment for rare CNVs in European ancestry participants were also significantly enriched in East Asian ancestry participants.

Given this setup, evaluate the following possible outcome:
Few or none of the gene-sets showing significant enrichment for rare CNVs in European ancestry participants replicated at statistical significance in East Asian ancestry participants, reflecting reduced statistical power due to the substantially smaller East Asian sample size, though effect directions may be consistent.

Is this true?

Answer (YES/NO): YES